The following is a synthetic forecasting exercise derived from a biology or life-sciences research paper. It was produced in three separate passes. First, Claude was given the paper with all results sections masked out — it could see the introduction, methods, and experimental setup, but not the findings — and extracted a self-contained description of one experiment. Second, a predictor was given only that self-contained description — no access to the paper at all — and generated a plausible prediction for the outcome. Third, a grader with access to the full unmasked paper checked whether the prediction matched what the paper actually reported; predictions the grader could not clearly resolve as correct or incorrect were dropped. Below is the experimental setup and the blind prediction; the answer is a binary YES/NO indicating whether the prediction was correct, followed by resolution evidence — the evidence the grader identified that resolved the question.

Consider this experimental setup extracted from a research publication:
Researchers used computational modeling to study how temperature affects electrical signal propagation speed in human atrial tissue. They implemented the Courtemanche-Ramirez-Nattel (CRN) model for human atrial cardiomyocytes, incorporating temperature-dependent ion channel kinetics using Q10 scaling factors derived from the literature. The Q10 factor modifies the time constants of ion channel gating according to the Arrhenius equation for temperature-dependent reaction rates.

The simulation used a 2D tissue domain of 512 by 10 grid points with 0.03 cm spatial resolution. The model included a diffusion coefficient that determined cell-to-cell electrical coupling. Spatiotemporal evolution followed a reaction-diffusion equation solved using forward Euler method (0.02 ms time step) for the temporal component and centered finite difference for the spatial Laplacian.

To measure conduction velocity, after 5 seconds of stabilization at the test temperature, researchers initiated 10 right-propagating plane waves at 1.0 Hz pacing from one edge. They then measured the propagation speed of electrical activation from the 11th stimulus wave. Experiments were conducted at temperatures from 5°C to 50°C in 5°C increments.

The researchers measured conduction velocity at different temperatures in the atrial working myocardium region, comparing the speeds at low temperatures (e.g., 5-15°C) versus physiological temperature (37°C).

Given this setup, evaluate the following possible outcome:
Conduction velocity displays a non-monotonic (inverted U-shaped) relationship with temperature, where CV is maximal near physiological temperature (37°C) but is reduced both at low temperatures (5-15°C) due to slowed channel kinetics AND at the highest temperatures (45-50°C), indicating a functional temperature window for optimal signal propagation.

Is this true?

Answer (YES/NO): YES